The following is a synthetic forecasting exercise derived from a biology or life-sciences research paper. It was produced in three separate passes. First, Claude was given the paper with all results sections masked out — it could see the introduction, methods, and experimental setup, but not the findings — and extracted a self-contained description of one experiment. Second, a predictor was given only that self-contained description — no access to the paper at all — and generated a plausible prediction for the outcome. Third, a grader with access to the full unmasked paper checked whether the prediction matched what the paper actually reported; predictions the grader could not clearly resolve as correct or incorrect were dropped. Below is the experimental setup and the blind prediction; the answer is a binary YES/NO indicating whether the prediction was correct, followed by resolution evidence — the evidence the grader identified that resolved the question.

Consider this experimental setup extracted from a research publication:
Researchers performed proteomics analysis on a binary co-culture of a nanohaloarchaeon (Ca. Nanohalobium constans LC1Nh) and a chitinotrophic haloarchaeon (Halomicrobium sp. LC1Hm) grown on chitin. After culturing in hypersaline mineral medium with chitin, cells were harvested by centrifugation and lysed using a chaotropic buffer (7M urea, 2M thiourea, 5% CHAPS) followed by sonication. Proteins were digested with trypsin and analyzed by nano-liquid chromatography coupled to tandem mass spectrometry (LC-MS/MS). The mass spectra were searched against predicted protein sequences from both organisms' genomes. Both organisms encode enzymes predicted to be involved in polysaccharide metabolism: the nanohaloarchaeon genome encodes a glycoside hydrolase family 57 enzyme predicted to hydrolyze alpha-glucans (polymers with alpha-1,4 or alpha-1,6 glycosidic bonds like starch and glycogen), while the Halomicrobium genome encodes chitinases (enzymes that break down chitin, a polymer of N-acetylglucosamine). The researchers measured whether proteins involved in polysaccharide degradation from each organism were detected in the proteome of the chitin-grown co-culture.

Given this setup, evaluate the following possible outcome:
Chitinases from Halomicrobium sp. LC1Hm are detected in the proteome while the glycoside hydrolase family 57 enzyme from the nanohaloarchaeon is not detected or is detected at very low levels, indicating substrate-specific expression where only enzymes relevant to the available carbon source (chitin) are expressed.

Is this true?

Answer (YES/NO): NO